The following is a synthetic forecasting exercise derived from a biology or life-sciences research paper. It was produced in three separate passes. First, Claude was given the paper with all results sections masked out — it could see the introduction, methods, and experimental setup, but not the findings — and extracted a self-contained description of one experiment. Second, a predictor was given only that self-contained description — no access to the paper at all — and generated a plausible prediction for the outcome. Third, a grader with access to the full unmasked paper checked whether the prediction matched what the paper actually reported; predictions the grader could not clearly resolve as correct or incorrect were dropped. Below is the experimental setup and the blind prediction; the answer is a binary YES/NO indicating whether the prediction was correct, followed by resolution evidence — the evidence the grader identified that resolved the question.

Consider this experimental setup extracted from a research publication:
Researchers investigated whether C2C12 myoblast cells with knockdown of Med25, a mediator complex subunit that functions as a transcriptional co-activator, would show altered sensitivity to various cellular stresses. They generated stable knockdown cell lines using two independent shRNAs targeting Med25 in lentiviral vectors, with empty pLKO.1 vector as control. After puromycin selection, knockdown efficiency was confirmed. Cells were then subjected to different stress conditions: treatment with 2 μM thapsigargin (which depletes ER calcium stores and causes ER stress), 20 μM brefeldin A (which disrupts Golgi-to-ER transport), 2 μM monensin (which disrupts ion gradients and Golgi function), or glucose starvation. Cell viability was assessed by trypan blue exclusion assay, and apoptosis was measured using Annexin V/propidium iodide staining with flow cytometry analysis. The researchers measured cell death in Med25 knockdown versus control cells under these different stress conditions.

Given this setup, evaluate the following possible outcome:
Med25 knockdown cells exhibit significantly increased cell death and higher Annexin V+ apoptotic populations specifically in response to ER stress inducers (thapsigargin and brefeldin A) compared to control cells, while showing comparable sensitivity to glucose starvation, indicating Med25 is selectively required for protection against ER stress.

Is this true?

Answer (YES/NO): NO